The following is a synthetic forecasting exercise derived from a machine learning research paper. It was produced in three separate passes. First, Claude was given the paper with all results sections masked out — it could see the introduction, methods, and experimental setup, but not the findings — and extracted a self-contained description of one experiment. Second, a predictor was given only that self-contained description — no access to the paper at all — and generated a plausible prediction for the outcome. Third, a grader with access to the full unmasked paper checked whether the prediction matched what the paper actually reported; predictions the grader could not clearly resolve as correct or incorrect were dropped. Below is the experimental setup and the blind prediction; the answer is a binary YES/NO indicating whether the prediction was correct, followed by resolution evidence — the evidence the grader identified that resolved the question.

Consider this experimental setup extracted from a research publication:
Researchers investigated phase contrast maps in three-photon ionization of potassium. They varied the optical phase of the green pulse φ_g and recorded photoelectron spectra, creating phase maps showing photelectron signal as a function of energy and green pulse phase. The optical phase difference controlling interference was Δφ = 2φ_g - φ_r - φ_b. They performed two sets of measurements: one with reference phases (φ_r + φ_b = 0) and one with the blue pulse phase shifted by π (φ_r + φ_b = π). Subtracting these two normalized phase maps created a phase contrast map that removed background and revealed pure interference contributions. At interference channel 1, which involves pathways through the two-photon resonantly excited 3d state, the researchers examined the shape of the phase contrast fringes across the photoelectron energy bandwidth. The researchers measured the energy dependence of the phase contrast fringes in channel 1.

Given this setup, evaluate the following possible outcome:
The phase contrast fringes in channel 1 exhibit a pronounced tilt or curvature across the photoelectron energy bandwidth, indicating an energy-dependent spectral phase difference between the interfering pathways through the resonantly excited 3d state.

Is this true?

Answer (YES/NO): YES